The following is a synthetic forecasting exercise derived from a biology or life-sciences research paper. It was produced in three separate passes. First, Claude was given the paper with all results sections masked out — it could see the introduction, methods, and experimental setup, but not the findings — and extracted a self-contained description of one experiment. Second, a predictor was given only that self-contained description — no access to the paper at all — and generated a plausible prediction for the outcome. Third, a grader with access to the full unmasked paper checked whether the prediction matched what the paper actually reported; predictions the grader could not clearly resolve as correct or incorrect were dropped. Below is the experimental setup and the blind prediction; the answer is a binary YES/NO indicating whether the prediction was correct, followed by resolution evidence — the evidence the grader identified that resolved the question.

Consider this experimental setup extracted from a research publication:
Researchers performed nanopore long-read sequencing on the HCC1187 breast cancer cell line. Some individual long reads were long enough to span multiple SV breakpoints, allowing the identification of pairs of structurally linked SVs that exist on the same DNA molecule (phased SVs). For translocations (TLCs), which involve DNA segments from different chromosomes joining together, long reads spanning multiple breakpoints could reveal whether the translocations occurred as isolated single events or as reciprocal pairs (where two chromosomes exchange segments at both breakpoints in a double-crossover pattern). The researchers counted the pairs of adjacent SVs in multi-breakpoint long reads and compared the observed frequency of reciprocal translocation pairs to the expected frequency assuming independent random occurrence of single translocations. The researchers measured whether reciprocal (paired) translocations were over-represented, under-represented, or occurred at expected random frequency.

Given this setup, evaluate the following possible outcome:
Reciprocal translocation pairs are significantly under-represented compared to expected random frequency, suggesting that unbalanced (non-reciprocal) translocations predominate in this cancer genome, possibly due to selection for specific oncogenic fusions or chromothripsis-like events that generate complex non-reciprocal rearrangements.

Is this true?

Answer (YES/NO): NO